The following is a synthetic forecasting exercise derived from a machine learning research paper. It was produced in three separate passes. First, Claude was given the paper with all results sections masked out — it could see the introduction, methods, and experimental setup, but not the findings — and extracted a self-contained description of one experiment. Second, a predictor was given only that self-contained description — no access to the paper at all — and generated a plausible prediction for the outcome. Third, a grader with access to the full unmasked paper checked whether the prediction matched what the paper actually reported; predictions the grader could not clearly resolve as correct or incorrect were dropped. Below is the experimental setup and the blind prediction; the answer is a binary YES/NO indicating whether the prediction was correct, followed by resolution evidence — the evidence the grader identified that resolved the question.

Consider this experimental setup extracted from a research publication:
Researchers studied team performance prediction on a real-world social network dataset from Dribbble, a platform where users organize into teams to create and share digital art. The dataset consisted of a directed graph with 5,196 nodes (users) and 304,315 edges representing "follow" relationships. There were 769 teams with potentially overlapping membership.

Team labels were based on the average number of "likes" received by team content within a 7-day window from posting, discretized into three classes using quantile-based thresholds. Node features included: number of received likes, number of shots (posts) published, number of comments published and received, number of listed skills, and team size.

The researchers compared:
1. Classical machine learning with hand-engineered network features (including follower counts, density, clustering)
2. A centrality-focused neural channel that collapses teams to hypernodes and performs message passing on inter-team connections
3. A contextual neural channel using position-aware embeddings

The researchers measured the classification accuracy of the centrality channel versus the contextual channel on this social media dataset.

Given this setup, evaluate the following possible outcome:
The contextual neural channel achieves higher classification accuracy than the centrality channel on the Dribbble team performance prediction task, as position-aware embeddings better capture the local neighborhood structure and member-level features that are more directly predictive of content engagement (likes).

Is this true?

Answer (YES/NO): NO